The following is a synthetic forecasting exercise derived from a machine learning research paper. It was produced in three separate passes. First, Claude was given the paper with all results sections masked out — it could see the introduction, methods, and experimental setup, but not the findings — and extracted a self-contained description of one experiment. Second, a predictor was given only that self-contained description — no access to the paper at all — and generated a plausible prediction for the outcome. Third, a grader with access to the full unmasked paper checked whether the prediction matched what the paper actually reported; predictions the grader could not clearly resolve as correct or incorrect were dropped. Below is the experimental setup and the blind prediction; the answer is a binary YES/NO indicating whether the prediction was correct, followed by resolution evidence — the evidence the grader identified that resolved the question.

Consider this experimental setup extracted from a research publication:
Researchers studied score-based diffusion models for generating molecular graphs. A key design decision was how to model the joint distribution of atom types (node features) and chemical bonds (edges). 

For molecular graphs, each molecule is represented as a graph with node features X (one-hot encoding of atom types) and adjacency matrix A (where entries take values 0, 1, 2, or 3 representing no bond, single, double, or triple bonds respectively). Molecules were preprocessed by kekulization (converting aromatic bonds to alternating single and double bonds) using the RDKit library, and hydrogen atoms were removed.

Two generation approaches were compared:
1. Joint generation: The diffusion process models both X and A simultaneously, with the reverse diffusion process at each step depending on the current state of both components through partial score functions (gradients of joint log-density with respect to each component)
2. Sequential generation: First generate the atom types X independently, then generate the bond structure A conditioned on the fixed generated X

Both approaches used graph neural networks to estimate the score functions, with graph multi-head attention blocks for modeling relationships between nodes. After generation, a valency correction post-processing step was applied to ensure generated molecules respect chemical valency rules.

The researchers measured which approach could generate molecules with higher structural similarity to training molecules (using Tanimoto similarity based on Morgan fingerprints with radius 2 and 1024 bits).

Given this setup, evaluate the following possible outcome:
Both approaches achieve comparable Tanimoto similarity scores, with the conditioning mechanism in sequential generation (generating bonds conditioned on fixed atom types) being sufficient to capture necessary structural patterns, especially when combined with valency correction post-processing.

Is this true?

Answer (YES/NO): NO